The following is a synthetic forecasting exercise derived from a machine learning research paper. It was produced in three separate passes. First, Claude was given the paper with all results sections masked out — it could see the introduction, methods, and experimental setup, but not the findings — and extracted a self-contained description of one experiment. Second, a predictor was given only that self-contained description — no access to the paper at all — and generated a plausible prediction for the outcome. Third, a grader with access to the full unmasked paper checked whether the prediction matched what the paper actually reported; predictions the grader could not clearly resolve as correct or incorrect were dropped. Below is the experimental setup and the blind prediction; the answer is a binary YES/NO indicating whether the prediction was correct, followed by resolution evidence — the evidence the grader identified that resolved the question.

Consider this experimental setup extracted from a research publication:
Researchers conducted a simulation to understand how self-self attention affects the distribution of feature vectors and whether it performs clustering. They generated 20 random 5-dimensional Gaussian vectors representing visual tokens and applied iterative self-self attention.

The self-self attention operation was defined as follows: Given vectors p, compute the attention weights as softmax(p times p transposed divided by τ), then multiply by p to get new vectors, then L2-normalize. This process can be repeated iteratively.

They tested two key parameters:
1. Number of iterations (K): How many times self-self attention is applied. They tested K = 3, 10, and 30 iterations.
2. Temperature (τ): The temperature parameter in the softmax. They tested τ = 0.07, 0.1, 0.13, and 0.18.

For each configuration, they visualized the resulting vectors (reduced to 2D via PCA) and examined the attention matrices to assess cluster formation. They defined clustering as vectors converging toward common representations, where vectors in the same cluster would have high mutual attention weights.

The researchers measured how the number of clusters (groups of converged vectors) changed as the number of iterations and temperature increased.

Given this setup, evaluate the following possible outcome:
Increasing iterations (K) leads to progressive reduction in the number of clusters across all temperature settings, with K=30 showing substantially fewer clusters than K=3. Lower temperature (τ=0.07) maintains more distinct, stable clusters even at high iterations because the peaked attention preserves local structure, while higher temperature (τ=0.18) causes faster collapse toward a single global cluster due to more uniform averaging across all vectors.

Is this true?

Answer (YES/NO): YES